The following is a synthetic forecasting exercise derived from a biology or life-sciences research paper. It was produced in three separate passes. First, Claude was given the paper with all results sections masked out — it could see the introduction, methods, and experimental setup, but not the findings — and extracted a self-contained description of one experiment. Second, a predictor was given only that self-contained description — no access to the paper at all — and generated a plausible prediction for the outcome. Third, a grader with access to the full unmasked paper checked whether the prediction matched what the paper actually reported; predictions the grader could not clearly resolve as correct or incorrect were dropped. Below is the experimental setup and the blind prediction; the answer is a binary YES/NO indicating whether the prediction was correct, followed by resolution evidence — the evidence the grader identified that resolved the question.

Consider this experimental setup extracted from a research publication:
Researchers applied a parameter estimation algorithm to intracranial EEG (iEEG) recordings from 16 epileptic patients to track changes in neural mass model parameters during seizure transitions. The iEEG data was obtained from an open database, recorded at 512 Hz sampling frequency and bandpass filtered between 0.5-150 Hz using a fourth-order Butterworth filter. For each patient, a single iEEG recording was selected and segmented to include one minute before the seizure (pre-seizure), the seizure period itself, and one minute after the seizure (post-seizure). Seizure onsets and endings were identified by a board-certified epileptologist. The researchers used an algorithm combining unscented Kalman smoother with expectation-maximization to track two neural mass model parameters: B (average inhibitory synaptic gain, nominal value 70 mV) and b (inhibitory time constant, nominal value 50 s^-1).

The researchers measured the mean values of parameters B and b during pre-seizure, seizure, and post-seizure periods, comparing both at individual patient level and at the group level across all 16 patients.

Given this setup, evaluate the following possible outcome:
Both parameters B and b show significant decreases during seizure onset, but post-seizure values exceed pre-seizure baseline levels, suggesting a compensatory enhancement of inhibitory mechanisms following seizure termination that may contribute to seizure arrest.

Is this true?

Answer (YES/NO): NO